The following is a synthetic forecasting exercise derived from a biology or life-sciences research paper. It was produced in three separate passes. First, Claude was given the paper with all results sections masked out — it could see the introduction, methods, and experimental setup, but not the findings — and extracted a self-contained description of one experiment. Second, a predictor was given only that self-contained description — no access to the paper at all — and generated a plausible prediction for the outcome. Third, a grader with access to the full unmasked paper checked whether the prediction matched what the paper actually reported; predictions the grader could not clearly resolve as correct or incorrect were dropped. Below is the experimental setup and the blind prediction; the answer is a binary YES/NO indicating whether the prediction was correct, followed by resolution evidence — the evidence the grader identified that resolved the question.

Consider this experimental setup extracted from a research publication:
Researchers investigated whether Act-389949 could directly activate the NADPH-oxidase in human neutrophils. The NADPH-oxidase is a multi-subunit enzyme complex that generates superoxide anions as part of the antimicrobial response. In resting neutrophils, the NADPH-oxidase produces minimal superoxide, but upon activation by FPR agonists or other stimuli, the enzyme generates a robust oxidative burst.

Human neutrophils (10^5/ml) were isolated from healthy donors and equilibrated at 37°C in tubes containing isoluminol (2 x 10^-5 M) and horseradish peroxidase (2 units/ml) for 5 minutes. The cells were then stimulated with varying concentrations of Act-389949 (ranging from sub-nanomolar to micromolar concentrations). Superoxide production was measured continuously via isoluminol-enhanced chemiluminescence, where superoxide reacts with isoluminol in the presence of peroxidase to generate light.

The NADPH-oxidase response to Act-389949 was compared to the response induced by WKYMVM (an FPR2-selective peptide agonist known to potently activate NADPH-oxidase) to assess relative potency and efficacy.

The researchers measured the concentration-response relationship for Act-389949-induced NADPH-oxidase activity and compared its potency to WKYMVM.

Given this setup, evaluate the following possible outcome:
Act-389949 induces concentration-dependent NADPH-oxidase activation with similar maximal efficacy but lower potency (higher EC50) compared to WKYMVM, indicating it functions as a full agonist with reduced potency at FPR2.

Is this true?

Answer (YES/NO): NO